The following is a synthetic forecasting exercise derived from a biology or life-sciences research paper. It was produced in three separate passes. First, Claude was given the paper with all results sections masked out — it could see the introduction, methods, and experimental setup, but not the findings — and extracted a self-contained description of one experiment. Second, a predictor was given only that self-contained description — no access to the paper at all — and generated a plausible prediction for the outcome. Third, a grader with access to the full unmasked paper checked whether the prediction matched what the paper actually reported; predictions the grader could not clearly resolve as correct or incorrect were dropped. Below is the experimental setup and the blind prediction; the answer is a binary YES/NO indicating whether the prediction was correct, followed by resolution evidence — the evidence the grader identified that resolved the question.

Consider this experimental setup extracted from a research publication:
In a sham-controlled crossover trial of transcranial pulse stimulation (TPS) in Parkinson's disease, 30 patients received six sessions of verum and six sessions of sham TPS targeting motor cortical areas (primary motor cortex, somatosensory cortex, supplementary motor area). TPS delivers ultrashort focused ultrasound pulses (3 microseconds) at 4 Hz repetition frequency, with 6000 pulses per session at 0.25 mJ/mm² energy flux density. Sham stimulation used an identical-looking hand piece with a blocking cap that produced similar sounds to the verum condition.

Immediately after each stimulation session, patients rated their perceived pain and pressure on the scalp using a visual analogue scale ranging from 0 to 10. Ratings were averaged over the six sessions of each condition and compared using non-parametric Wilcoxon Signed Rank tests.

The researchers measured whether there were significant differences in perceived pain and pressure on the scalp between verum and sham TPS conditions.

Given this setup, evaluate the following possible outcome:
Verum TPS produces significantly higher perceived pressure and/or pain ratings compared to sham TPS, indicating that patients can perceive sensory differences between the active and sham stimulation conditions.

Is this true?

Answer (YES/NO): NO